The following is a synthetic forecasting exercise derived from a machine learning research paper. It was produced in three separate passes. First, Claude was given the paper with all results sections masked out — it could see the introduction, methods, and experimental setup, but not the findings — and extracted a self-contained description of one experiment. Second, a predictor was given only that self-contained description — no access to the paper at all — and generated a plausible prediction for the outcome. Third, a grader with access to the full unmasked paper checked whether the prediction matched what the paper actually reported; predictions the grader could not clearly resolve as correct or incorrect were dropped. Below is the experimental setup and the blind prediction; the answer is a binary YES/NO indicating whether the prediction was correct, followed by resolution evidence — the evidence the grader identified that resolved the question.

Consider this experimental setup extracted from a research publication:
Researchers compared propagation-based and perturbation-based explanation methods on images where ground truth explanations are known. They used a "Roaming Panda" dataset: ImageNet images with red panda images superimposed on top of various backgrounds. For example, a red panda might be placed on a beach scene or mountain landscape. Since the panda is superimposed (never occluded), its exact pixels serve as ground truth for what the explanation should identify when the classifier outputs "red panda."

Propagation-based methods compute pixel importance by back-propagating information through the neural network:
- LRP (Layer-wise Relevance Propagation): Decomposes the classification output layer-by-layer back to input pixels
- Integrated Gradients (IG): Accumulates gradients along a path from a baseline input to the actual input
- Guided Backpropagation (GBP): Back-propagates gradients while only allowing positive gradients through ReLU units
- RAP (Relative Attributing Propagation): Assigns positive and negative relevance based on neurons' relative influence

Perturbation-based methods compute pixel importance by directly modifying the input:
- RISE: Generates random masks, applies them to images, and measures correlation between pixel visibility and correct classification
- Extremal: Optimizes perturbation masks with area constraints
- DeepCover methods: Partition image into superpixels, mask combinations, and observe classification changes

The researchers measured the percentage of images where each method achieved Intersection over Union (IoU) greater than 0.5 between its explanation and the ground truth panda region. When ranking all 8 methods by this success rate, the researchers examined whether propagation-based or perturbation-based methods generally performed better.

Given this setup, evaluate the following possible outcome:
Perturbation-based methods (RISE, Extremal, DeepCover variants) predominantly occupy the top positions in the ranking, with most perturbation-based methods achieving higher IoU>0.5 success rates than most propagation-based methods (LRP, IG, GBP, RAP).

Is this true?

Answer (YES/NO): YES